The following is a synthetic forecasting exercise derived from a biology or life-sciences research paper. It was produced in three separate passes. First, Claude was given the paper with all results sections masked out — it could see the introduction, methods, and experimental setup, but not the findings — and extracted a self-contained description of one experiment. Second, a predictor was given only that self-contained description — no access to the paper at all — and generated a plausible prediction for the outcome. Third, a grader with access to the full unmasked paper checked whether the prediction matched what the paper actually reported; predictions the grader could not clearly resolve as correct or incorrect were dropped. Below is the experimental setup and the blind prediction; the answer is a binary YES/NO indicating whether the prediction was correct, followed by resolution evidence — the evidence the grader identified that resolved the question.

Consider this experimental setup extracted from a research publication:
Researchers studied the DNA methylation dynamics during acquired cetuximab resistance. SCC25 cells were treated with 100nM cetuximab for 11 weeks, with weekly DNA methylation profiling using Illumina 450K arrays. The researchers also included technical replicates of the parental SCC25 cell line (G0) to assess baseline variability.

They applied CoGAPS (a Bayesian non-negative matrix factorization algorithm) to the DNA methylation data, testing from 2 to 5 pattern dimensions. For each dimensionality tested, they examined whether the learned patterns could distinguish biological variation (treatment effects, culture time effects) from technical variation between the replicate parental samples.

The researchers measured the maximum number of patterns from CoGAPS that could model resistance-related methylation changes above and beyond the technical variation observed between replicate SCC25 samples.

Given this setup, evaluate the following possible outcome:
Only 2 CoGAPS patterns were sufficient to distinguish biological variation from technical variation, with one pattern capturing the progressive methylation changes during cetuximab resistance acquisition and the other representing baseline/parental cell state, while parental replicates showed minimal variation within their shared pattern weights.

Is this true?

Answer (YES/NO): NO